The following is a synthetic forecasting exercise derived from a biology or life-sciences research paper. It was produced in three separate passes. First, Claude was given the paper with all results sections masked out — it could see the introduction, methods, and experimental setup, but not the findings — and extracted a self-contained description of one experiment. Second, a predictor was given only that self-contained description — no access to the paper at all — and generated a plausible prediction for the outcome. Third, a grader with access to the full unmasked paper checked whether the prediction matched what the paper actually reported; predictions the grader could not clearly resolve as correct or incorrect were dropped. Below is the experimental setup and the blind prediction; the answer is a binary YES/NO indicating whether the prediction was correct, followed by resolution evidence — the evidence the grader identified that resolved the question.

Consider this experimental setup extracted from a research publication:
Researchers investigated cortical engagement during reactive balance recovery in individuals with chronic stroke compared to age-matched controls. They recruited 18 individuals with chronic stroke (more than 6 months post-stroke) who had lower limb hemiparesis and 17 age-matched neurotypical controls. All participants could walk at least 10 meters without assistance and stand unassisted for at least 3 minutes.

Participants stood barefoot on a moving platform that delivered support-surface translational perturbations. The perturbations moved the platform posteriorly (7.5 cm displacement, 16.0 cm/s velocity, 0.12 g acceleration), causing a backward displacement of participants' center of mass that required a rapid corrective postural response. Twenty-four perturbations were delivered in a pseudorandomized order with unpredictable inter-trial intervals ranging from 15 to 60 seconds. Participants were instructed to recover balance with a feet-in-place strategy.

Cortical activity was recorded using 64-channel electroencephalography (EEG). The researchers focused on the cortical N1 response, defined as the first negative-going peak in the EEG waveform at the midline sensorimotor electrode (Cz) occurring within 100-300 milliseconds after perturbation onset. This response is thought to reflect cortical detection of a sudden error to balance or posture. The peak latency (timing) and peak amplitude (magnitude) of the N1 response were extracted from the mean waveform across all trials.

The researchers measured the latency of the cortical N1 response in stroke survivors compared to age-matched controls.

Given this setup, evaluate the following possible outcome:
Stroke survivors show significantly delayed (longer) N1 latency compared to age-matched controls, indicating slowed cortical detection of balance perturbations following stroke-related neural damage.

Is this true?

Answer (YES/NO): YES